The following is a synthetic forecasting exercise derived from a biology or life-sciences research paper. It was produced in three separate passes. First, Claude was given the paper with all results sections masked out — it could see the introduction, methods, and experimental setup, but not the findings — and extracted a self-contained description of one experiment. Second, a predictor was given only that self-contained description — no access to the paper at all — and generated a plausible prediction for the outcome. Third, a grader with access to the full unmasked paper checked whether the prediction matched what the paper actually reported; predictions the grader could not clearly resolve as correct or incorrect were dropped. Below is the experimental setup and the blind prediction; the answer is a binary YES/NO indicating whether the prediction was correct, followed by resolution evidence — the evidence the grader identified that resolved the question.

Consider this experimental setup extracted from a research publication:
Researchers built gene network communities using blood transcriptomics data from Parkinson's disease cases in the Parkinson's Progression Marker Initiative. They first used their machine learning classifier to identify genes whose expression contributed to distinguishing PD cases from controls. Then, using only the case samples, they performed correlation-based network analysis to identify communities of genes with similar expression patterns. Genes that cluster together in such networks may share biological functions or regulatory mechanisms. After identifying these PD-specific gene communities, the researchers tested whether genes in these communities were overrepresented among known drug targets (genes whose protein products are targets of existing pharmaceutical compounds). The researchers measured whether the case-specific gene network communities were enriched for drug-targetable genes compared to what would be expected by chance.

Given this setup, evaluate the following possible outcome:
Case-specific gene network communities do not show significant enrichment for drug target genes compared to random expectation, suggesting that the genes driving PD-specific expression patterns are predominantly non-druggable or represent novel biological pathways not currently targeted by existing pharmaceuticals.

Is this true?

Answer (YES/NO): NO